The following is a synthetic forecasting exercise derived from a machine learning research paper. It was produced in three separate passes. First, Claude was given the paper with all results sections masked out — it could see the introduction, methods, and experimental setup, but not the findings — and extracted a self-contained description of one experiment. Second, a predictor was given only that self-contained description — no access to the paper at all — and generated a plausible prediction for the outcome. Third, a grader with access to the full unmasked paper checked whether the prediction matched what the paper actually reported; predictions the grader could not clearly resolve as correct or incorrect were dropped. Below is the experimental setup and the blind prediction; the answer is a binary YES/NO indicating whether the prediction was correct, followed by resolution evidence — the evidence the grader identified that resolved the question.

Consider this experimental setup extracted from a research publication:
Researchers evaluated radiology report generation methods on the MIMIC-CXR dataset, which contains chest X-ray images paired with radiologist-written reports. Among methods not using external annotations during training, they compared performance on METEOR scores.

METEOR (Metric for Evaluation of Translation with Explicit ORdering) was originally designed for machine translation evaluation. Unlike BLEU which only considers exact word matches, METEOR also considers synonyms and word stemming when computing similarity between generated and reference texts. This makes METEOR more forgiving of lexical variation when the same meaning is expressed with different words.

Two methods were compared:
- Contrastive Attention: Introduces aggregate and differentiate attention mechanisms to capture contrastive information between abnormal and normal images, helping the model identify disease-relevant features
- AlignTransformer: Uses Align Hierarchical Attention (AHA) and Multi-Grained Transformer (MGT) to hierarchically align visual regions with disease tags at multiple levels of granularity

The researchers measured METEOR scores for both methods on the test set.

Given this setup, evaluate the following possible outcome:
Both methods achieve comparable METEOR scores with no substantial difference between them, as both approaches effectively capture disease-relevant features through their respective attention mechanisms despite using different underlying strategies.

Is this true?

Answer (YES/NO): NO